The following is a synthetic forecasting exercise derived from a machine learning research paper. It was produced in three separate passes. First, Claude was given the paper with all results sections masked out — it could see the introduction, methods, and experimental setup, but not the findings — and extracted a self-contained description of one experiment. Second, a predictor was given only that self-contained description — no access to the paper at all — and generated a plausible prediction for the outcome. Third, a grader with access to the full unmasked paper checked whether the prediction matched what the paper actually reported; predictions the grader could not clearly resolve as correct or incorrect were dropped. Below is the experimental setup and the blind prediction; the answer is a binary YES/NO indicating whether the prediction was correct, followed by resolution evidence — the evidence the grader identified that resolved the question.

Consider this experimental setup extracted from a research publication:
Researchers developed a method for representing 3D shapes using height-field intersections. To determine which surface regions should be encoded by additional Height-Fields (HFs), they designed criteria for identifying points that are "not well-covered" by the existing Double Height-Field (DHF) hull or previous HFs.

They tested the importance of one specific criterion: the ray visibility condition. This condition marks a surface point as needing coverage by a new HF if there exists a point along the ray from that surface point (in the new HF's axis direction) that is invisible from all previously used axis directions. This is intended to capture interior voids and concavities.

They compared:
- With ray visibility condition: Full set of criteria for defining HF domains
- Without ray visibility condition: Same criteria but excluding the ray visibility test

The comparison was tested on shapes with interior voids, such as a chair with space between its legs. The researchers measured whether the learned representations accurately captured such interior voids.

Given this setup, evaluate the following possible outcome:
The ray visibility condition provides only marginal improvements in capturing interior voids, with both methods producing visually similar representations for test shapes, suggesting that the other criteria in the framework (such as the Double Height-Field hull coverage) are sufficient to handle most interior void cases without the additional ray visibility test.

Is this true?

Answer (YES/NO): NO